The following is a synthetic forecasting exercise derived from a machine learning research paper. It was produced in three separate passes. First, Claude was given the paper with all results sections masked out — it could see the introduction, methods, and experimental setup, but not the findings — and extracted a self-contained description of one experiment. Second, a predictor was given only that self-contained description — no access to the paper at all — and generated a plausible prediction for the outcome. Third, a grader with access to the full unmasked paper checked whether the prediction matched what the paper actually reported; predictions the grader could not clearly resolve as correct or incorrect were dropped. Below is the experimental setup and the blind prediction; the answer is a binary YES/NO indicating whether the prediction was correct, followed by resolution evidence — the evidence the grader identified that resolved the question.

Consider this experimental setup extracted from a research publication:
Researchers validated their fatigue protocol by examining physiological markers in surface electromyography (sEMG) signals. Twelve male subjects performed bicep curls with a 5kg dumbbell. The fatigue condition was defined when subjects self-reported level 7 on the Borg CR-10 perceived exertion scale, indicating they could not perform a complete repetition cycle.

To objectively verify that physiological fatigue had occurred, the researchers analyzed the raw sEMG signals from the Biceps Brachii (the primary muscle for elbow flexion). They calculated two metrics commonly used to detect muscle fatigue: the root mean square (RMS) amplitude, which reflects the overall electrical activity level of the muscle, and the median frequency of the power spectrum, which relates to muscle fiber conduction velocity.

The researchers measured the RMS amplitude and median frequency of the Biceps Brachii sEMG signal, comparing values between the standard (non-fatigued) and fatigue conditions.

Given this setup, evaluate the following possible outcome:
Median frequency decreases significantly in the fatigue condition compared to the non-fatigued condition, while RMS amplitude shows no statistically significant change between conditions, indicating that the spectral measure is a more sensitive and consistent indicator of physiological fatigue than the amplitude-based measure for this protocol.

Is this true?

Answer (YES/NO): NO